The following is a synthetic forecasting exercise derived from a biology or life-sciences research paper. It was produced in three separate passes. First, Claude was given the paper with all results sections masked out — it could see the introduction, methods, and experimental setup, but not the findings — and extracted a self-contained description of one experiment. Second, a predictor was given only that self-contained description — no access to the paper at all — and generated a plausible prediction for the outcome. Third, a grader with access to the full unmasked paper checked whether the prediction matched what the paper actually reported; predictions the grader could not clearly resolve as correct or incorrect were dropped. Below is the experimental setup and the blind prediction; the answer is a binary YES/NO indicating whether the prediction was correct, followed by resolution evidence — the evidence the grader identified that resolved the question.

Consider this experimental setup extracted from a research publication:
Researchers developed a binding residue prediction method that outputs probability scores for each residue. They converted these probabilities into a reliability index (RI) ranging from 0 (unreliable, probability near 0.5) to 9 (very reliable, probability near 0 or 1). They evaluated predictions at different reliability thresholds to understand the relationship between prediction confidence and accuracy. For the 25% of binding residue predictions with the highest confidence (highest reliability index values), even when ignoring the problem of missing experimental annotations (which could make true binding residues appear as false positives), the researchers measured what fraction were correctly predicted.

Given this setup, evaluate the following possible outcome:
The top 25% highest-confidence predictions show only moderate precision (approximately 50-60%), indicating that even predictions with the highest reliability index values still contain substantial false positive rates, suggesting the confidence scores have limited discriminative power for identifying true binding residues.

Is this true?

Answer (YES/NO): NO